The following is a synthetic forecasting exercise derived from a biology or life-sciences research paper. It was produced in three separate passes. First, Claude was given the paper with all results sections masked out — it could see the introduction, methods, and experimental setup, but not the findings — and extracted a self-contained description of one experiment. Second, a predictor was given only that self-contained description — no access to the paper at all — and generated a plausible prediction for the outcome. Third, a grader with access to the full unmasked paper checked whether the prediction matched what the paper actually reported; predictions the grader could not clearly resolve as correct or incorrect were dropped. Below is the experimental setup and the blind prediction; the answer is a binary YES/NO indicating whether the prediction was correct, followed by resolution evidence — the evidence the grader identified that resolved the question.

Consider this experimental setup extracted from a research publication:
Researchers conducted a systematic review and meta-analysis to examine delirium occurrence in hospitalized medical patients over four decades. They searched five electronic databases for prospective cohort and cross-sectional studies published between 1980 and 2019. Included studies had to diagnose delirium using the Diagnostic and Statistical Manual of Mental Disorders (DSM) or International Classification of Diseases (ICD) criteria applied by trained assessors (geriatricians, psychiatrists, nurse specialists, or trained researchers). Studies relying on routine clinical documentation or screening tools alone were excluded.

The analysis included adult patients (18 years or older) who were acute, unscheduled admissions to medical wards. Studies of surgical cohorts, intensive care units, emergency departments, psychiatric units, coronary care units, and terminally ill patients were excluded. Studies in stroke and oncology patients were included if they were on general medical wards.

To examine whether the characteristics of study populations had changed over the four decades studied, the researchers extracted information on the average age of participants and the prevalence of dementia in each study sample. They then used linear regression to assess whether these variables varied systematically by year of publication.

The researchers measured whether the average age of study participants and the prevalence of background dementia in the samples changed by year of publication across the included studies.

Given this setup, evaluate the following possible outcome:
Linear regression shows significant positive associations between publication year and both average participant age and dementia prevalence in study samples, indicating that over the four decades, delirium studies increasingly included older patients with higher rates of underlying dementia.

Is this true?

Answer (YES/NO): NO